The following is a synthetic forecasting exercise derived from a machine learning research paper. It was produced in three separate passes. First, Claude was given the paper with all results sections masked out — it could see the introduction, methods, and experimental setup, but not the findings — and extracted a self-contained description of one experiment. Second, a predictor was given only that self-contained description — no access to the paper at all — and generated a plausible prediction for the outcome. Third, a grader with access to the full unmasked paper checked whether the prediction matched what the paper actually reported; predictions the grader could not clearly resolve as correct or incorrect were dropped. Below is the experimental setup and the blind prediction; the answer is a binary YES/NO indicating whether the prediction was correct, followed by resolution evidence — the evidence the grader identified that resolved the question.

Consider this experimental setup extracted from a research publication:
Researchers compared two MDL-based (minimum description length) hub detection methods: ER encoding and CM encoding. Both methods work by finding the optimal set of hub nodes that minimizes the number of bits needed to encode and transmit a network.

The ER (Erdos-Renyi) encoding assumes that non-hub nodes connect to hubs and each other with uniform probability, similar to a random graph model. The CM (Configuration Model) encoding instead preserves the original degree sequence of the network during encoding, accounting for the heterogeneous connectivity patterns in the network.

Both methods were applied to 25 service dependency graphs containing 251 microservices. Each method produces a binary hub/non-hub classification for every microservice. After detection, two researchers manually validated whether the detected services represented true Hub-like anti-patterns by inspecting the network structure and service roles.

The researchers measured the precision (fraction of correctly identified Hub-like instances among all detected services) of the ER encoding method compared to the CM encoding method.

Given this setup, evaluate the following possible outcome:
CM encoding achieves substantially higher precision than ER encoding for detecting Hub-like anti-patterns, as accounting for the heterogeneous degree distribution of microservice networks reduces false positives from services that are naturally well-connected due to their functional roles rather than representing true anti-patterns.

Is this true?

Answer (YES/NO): NO